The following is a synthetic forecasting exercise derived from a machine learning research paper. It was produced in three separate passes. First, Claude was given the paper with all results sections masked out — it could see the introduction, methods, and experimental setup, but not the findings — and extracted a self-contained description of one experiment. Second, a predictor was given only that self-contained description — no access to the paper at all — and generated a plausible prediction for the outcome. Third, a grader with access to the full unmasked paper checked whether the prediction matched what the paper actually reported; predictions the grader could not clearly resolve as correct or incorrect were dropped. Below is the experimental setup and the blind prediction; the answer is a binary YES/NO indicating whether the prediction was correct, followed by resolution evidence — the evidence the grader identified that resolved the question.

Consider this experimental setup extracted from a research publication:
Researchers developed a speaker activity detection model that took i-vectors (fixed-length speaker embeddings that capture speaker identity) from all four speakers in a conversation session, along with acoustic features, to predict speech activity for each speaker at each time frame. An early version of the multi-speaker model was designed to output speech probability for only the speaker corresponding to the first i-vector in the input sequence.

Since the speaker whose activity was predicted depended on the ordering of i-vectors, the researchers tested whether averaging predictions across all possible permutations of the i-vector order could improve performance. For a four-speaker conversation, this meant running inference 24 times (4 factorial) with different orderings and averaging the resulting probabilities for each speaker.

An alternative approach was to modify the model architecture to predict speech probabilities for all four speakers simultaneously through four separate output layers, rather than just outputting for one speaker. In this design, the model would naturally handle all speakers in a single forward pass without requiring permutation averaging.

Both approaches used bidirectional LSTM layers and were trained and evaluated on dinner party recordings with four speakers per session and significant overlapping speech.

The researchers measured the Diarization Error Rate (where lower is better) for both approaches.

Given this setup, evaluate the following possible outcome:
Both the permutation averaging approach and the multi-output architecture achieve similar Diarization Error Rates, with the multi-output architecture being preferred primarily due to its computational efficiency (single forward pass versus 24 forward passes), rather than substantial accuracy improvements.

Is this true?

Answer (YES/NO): NO